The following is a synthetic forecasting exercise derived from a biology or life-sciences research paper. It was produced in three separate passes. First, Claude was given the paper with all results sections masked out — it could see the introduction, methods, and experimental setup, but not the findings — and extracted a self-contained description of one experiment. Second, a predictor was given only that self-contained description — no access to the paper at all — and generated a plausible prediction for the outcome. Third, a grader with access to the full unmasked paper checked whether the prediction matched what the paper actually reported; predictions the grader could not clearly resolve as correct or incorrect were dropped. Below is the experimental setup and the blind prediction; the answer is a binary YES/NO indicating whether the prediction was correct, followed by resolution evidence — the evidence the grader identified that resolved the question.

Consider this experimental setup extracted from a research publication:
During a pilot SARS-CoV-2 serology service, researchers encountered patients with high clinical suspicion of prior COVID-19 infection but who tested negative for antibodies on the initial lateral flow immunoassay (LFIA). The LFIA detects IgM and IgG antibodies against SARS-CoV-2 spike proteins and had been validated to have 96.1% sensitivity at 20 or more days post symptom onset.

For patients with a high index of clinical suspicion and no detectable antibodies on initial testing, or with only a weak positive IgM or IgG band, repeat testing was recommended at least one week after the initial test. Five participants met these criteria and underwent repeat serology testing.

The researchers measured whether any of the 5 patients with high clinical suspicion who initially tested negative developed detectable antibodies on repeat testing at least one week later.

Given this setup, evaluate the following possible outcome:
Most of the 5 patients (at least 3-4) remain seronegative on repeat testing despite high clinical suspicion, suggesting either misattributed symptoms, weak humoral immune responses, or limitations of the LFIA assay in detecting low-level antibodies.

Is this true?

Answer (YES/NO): YES